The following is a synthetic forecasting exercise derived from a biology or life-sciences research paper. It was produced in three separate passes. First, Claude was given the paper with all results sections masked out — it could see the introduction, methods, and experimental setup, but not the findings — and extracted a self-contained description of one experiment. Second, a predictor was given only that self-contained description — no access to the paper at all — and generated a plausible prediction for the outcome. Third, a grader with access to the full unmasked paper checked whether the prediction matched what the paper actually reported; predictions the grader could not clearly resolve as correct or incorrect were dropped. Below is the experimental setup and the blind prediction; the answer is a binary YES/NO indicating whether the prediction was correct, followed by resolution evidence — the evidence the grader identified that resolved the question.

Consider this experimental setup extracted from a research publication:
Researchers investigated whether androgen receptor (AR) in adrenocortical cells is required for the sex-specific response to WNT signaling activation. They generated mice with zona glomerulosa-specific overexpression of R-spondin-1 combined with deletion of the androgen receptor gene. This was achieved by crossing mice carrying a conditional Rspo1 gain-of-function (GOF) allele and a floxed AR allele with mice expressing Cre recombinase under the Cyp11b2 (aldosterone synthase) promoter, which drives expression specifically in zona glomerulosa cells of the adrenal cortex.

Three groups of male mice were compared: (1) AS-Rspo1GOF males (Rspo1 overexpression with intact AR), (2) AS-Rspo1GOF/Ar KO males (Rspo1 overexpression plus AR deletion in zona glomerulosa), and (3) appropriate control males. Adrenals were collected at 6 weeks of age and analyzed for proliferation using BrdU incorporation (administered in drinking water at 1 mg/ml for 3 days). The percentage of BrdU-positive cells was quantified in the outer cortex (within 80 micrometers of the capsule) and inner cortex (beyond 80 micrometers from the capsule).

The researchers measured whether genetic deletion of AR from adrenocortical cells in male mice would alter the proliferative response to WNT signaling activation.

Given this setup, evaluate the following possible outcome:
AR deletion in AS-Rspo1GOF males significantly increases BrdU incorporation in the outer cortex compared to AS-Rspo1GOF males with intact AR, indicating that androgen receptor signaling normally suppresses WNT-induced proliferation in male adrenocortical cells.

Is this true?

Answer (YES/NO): NO